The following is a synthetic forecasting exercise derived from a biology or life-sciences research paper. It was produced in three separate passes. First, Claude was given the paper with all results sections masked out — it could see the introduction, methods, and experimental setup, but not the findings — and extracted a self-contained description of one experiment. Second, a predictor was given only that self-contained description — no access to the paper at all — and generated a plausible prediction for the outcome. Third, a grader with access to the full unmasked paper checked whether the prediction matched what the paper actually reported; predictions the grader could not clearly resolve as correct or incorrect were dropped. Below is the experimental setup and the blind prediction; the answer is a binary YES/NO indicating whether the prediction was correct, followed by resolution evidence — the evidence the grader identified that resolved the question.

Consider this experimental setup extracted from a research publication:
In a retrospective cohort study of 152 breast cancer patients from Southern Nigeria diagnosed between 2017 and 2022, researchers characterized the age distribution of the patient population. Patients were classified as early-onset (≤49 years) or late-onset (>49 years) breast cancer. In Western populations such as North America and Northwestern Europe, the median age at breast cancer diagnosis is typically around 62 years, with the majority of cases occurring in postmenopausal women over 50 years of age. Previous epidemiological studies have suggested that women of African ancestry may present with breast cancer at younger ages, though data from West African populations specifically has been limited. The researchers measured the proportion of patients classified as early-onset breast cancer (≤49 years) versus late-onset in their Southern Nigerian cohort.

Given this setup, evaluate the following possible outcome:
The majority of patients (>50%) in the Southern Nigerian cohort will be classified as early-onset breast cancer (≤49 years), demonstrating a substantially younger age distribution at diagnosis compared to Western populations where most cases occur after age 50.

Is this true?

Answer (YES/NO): YES